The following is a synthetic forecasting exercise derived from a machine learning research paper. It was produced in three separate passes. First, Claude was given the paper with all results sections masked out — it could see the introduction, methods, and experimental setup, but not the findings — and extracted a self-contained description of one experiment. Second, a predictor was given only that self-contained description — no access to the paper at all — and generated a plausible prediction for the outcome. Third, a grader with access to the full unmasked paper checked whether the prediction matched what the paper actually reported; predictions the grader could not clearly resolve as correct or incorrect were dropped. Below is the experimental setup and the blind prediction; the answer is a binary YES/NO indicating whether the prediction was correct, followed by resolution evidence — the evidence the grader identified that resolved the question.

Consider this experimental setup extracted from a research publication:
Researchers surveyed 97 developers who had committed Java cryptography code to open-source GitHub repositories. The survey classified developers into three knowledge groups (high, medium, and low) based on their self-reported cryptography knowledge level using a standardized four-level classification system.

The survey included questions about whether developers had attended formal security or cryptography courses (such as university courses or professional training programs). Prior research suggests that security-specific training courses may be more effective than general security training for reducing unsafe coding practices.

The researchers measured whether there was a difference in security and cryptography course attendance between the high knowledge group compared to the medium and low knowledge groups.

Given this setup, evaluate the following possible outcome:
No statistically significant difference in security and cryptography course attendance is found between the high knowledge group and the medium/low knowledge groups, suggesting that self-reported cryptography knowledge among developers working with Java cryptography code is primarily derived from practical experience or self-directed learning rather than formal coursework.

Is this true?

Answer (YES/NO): NO